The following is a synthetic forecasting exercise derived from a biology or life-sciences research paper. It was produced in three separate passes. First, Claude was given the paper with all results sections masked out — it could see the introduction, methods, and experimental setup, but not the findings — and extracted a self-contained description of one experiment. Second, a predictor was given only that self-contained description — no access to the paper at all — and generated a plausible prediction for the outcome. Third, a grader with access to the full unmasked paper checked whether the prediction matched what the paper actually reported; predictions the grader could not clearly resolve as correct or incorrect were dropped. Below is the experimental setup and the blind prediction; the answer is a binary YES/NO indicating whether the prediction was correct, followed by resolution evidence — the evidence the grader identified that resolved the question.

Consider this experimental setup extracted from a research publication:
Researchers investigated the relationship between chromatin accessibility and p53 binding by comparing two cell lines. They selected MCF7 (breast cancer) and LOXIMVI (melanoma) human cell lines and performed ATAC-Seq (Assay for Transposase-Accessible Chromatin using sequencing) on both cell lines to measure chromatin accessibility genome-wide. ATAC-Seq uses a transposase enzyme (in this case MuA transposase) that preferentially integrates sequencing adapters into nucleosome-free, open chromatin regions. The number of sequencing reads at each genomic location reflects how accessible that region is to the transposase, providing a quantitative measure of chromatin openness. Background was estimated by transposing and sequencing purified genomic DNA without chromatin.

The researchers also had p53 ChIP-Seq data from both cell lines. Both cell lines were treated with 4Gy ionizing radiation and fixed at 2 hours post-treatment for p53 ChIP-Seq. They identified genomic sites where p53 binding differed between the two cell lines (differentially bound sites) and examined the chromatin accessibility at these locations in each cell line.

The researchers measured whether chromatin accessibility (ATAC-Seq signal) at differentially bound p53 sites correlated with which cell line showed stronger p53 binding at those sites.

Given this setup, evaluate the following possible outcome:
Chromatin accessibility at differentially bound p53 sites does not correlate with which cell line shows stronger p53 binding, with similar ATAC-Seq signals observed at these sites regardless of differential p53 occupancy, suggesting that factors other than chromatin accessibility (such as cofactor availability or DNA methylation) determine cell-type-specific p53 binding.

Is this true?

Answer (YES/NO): NO